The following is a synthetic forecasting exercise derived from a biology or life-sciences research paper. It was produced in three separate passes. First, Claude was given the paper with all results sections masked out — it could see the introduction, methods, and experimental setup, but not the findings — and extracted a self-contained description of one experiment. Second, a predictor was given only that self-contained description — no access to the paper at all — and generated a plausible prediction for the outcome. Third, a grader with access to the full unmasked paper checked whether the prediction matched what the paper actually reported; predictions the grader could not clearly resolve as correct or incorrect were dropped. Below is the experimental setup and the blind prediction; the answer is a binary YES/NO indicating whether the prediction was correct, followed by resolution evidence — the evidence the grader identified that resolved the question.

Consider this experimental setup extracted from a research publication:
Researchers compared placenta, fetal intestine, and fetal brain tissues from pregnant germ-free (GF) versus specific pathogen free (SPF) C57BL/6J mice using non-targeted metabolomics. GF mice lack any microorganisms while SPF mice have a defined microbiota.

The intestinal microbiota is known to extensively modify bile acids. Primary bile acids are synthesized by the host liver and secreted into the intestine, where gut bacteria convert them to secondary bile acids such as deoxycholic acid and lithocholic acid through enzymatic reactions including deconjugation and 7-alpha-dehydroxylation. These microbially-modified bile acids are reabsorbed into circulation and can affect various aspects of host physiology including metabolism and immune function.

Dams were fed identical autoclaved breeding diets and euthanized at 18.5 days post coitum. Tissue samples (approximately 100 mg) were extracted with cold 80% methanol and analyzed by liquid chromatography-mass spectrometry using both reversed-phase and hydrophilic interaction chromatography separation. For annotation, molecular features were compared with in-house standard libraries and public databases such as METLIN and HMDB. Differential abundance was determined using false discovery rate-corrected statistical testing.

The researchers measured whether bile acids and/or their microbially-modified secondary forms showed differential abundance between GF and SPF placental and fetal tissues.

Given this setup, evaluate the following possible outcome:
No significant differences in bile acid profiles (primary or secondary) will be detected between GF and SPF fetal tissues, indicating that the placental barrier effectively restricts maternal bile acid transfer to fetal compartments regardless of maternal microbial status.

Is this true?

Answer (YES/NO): NO